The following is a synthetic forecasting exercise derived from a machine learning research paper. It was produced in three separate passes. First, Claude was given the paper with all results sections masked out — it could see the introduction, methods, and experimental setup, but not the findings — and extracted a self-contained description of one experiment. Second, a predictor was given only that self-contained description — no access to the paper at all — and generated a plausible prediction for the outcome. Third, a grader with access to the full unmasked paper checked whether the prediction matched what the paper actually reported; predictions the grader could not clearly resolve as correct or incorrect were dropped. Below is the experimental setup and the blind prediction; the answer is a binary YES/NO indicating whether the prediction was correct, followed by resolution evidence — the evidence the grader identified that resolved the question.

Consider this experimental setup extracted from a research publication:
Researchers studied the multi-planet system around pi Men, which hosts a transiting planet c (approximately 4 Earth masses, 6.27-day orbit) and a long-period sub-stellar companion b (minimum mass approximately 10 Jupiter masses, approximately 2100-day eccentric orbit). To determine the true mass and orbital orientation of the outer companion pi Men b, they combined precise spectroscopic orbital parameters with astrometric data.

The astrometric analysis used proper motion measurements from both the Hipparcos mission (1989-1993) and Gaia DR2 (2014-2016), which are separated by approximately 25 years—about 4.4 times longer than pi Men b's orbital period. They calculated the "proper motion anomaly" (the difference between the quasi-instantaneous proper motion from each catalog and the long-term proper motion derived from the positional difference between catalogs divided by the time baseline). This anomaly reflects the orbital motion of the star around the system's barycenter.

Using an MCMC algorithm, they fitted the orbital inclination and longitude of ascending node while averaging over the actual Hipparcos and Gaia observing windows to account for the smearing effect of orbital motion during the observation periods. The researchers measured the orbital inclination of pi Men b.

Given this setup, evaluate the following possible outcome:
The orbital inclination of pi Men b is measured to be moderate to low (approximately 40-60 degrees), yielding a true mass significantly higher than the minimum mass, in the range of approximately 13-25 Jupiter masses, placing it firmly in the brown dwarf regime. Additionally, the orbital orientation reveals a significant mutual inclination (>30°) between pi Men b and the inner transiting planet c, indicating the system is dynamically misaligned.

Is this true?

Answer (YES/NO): YES